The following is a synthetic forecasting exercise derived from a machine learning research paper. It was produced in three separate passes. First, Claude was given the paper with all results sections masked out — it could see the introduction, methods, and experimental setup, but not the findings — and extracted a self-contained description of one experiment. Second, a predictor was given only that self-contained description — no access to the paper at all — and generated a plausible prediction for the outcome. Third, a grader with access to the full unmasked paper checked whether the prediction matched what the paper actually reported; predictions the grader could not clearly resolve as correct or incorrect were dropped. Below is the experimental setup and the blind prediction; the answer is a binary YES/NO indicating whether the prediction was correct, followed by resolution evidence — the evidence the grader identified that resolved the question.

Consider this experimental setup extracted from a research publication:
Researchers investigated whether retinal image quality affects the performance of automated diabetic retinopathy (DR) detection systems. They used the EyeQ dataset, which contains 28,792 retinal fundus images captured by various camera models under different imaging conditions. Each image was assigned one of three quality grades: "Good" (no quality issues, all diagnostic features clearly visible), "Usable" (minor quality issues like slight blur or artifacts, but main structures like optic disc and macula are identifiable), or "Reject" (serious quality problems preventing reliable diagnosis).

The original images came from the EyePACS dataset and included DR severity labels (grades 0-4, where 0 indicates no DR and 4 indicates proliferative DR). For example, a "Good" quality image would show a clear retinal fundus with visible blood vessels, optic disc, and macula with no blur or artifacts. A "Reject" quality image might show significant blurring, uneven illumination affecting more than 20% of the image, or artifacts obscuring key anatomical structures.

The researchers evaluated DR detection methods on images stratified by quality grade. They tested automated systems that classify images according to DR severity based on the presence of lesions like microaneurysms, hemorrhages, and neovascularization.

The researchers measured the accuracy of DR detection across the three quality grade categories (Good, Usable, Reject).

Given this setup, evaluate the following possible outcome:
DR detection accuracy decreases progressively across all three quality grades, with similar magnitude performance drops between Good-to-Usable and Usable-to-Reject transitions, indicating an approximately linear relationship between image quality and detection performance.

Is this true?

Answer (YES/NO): NO